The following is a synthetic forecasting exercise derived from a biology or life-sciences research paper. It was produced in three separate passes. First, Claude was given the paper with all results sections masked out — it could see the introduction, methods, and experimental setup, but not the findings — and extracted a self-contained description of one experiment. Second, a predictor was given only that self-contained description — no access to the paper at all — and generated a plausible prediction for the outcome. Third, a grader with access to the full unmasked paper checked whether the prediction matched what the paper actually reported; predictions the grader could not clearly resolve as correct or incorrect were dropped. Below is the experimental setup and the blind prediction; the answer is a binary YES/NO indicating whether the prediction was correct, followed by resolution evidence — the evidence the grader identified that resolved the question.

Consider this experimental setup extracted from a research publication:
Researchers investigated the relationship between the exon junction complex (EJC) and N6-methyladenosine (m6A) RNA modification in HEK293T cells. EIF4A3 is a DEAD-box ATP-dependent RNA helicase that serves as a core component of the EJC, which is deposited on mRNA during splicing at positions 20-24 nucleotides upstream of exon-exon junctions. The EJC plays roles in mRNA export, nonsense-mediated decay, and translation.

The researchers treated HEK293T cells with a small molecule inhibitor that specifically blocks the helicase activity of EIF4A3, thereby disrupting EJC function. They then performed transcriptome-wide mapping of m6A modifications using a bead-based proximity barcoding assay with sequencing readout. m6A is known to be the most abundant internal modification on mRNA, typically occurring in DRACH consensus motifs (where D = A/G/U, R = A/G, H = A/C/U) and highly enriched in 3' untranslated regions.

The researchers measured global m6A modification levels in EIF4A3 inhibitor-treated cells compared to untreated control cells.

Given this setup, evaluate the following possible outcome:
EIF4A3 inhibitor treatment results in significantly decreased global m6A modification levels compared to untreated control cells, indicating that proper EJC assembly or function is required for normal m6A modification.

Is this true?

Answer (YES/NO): NO